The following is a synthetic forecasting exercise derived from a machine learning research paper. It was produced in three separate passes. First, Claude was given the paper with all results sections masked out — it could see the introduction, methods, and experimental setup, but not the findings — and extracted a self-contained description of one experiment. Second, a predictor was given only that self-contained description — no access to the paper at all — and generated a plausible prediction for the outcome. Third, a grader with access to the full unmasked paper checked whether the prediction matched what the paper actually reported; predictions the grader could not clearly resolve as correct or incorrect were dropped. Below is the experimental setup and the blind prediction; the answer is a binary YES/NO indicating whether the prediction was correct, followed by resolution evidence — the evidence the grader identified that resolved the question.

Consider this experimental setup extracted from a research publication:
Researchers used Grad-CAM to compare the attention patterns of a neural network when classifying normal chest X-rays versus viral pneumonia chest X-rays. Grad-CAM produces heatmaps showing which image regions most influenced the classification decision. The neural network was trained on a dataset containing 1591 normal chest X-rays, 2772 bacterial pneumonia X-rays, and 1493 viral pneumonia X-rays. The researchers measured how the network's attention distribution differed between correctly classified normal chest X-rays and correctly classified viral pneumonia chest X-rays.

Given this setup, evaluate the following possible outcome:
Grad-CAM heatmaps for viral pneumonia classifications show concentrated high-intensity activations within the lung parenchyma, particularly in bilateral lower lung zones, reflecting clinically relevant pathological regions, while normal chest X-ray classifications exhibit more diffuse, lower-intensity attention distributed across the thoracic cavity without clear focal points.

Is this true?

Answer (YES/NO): NO